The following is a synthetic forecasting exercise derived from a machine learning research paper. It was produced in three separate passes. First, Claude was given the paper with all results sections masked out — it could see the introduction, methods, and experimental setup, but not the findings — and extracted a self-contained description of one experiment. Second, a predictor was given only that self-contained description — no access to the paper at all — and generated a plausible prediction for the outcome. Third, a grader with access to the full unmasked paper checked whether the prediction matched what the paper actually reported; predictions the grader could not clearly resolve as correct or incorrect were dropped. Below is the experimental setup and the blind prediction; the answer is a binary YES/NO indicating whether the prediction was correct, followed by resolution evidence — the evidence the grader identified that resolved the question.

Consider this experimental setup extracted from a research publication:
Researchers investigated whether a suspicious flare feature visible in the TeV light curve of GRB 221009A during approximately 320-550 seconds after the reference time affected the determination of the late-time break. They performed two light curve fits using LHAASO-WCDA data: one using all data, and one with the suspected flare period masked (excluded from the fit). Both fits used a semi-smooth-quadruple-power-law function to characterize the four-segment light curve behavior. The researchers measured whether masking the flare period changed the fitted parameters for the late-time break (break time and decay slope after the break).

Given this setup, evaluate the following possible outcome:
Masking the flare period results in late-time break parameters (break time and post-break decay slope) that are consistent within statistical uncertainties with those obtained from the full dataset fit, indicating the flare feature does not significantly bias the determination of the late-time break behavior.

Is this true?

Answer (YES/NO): YES